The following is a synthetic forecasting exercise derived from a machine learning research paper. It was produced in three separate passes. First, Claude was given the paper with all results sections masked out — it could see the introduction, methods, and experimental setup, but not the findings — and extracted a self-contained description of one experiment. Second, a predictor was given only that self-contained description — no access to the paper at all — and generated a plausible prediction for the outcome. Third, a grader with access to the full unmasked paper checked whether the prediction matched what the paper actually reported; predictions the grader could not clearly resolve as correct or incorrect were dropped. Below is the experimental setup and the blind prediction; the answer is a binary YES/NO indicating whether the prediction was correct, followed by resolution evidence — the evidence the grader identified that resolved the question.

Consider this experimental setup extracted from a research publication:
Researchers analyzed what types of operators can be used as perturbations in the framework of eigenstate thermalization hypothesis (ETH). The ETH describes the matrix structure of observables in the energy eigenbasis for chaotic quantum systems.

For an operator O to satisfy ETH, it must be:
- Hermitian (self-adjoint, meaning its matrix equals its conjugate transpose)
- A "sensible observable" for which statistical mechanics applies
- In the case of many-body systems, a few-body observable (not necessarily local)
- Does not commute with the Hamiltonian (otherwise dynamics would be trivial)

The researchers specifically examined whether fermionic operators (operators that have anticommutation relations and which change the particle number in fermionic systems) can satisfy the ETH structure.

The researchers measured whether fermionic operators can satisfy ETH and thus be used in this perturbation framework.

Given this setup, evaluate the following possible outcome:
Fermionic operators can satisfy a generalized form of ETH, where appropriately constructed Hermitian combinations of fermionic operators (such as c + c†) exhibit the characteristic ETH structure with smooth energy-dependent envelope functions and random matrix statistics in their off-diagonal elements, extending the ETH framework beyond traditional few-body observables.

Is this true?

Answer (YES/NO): NO